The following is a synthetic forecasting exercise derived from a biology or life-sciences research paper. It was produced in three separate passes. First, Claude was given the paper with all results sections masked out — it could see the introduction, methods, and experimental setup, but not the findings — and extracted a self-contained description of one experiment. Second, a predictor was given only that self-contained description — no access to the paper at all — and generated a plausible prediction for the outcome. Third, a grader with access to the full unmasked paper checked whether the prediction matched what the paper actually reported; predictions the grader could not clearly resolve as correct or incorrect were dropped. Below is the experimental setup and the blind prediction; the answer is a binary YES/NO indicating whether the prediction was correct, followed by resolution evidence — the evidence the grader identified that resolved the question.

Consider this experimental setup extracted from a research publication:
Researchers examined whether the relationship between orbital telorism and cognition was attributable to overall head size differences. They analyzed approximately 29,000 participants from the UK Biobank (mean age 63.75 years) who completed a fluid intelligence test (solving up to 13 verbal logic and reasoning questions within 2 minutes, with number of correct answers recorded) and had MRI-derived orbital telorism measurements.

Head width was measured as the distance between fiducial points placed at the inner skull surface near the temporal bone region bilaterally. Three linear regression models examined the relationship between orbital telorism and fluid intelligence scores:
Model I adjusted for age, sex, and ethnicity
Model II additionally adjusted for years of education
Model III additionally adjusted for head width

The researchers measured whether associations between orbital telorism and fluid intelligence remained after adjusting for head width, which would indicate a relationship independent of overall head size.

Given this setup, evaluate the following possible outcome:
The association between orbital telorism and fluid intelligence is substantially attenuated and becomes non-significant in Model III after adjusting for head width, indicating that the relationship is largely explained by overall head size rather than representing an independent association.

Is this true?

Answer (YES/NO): NO